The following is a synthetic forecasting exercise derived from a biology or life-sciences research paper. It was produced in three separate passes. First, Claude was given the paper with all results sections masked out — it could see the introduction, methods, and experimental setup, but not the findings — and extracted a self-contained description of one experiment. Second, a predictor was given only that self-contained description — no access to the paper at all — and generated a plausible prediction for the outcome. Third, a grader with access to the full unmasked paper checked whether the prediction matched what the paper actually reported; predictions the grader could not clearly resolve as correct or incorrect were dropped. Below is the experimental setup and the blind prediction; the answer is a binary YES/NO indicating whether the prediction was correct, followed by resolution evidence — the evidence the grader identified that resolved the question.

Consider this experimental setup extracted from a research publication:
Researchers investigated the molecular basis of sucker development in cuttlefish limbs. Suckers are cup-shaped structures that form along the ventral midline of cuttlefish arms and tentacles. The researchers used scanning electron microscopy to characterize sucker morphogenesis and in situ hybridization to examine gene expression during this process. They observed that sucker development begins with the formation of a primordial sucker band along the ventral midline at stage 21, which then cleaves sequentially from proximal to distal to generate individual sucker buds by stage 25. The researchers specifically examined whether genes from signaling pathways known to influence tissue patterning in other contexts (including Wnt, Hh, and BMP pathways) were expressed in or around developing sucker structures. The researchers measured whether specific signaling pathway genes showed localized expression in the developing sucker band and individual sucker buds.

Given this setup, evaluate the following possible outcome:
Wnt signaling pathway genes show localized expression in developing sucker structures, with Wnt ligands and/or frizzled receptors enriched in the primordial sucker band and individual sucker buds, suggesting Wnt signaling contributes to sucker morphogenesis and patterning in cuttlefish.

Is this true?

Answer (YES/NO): NO